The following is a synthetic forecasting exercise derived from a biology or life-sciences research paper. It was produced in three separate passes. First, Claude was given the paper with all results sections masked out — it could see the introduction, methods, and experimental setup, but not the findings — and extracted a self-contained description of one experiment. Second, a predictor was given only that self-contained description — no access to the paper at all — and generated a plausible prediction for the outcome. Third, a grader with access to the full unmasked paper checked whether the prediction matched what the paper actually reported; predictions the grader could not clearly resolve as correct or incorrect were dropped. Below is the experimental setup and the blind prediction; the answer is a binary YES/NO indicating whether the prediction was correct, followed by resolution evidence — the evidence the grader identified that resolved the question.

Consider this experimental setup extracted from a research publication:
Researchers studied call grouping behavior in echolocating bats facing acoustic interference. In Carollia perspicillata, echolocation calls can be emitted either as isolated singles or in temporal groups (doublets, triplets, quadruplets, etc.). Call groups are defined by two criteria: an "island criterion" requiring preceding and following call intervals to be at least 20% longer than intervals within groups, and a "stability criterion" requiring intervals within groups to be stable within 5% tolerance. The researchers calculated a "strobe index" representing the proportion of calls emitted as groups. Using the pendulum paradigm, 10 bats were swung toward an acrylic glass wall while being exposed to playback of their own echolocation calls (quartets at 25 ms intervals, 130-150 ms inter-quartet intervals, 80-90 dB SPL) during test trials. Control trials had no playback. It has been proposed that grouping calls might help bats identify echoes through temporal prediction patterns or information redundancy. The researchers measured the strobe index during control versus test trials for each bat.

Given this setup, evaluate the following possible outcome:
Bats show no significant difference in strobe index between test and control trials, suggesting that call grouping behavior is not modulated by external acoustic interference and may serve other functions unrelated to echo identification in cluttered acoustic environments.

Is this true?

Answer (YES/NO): NO